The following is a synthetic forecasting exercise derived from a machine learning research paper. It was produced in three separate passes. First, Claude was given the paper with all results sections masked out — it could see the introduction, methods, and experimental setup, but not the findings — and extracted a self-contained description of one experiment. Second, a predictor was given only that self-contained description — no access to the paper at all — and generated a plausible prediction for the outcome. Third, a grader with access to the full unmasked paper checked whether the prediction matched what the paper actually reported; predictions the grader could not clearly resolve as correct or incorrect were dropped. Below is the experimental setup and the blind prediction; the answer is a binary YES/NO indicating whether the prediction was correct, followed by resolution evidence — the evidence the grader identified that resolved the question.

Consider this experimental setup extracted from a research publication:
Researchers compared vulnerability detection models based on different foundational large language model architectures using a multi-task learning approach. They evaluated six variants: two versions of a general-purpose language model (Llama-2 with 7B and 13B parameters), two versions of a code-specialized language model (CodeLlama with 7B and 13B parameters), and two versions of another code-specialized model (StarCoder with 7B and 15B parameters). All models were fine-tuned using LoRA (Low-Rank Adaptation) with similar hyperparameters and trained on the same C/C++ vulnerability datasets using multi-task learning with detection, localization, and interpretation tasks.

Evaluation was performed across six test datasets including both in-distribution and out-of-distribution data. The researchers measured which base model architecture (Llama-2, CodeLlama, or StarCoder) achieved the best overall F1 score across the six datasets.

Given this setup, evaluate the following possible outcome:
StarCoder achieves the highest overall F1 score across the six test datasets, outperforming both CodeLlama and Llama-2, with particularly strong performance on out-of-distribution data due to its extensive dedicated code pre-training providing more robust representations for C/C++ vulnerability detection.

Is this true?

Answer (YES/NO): NO